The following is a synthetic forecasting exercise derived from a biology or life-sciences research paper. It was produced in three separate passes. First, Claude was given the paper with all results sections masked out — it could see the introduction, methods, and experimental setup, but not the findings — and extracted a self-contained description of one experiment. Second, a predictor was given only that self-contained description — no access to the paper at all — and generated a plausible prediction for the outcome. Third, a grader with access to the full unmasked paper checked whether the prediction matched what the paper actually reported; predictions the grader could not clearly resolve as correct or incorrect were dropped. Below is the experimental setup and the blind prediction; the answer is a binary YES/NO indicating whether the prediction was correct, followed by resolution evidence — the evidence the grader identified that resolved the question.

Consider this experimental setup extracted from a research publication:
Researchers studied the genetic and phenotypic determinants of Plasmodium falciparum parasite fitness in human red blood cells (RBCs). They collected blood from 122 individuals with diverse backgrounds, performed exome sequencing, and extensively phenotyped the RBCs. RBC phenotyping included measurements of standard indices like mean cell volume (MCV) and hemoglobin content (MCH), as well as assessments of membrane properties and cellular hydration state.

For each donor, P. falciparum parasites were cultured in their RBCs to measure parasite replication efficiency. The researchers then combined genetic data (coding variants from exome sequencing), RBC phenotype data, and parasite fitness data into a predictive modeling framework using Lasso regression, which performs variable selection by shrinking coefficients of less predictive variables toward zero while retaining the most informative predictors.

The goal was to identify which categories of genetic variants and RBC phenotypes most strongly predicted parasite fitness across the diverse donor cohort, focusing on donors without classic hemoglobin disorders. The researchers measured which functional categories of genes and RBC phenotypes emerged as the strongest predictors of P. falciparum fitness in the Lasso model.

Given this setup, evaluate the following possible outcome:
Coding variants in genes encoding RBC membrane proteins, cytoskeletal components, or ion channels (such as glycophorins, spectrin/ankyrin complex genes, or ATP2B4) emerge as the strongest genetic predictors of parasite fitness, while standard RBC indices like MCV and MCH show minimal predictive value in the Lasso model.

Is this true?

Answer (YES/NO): NO